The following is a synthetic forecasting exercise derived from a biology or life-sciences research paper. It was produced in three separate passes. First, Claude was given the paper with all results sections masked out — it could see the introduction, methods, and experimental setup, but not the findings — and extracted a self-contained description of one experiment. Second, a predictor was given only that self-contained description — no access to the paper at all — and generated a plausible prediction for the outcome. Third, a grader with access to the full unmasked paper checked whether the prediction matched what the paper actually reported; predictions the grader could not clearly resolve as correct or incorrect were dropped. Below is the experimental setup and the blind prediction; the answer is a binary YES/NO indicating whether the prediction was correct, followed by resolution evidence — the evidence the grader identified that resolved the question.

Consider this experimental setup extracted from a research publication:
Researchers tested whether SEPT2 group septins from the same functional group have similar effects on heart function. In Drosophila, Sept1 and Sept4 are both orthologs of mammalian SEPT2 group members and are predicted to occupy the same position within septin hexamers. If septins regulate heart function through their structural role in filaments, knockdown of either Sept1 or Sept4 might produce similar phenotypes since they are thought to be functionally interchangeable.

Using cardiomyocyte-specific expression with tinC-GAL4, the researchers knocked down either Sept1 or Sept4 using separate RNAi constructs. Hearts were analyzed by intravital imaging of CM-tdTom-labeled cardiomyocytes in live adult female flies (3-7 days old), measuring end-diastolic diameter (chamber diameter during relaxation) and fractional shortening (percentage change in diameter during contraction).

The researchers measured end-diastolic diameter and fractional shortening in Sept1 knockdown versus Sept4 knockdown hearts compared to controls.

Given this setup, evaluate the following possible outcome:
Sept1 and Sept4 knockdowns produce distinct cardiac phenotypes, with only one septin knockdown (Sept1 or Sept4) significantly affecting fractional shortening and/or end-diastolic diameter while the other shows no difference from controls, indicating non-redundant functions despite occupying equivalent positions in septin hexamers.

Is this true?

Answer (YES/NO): NO